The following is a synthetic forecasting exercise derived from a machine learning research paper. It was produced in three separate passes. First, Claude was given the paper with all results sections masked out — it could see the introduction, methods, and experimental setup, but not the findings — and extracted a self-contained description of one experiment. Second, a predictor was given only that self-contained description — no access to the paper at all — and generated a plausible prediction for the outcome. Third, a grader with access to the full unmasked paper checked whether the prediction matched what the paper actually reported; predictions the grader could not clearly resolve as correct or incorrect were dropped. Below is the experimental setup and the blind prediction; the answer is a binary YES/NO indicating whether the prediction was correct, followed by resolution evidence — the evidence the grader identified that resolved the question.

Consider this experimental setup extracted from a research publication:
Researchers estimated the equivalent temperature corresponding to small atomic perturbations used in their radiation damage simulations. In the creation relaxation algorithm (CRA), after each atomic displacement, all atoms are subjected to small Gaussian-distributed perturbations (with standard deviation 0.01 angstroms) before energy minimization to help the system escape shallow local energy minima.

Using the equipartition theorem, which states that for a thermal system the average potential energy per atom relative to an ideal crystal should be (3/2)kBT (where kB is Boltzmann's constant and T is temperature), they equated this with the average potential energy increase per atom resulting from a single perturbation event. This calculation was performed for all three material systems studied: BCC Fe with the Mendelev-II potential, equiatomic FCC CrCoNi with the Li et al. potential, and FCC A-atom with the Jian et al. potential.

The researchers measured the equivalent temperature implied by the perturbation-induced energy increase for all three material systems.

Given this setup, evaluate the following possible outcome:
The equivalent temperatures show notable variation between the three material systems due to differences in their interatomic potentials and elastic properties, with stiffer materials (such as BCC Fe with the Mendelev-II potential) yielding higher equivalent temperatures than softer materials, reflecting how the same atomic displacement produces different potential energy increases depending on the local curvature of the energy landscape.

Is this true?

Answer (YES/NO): NO